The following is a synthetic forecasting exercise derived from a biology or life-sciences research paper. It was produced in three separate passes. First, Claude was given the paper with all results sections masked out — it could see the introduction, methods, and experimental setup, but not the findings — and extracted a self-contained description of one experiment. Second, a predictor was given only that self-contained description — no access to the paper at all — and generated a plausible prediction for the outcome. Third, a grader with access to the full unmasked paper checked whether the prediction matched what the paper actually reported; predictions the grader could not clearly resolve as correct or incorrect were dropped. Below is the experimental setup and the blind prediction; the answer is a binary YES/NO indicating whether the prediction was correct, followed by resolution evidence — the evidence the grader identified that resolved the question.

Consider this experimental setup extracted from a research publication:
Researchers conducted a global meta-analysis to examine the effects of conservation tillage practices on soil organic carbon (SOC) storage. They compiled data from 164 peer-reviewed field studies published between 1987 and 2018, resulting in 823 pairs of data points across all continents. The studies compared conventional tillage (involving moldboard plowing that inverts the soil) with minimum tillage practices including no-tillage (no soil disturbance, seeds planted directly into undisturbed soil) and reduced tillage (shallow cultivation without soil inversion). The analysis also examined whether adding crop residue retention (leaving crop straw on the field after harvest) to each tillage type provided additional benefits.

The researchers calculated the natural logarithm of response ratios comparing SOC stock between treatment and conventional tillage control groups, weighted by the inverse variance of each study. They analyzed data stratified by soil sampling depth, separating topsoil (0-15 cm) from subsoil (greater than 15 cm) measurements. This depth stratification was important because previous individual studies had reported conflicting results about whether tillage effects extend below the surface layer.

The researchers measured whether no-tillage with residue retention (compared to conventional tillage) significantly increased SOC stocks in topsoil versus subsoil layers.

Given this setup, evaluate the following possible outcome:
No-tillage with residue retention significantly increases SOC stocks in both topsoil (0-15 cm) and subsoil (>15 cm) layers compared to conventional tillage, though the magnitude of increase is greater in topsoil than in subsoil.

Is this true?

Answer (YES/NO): NO